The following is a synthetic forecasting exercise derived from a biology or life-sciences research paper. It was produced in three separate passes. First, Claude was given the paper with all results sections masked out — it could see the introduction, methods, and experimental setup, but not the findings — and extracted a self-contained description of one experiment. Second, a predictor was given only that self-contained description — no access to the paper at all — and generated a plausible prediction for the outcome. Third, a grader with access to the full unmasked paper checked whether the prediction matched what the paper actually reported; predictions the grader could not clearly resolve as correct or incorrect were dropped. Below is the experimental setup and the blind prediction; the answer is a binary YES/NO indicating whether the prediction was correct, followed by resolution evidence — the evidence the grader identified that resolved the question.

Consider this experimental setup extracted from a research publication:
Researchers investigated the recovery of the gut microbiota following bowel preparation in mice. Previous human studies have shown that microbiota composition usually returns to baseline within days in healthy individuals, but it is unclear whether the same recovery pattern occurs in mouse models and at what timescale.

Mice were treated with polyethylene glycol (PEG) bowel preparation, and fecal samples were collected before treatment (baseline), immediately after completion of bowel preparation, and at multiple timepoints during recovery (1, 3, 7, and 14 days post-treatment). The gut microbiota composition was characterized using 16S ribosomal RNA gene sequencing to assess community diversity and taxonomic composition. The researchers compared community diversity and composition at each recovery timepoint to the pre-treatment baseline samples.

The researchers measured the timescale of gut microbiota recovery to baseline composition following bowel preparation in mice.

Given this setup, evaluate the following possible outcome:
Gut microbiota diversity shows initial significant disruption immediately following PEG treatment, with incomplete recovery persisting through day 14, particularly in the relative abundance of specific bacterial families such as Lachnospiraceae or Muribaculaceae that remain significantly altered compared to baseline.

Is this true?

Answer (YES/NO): NO